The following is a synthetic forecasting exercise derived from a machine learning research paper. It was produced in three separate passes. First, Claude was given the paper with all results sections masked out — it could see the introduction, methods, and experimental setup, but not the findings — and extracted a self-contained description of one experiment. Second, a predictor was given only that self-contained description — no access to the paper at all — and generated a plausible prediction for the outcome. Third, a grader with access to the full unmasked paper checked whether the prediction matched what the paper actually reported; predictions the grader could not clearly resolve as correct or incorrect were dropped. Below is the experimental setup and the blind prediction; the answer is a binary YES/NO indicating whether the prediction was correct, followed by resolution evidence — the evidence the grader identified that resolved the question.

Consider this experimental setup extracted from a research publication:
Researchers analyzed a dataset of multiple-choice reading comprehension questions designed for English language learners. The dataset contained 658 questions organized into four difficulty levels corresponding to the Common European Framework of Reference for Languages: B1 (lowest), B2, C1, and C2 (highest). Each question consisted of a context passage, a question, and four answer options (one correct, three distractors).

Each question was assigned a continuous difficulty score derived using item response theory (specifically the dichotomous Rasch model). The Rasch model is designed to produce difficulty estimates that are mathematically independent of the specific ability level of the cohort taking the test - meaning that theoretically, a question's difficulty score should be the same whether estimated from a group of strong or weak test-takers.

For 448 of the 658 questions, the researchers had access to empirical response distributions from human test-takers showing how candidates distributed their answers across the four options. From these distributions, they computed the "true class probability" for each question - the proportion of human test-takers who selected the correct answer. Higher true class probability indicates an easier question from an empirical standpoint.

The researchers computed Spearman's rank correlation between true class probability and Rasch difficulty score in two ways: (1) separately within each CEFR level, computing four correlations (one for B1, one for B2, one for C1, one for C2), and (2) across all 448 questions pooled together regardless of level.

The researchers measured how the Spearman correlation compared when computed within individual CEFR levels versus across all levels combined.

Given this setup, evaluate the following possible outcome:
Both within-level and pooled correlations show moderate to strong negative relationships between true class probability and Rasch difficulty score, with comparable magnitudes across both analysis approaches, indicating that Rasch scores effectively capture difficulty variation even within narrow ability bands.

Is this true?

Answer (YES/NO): NO